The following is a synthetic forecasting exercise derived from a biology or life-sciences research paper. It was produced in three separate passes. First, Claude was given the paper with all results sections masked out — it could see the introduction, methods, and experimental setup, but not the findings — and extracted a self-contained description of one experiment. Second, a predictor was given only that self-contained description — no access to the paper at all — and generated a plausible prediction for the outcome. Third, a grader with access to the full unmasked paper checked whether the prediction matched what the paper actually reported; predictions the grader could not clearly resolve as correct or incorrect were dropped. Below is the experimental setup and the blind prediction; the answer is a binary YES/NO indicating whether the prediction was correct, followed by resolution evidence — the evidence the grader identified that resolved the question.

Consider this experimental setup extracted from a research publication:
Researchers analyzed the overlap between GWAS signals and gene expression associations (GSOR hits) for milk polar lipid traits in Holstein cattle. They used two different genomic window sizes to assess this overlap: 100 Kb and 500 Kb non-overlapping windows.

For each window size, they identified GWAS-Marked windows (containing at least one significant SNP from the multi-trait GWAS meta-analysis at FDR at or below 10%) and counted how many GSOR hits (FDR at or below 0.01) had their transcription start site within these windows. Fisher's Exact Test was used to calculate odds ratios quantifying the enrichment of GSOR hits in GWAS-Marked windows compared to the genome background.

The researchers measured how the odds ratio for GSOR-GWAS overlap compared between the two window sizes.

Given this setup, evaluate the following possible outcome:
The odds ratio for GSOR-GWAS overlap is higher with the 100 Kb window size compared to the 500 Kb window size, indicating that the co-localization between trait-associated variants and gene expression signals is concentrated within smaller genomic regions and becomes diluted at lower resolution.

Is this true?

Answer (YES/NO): YES